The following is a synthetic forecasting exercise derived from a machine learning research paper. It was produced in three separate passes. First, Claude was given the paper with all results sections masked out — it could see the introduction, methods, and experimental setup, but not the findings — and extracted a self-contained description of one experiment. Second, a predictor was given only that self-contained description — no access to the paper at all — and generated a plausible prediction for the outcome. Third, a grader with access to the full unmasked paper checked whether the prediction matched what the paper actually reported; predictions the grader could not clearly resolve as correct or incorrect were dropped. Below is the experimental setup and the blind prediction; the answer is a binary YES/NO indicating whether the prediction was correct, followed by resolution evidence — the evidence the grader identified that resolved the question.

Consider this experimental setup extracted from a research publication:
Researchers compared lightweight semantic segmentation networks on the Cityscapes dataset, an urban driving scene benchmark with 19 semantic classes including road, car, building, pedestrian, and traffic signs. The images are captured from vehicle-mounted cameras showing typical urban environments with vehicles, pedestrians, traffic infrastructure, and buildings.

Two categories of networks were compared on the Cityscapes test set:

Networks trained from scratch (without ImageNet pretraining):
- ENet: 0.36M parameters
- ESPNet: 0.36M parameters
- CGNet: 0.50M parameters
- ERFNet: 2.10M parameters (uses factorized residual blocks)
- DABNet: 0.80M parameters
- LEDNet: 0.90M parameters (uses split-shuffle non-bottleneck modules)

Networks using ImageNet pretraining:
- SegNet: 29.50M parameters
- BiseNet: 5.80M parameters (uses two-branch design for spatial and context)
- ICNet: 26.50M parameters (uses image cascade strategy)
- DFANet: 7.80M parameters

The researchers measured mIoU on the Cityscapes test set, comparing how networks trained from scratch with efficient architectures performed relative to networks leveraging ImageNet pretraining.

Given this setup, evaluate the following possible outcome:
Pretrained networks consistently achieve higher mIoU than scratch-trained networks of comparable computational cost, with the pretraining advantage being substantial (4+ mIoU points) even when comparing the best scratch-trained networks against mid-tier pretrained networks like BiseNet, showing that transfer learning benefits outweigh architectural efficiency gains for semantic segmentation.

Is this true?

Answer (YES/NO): NO